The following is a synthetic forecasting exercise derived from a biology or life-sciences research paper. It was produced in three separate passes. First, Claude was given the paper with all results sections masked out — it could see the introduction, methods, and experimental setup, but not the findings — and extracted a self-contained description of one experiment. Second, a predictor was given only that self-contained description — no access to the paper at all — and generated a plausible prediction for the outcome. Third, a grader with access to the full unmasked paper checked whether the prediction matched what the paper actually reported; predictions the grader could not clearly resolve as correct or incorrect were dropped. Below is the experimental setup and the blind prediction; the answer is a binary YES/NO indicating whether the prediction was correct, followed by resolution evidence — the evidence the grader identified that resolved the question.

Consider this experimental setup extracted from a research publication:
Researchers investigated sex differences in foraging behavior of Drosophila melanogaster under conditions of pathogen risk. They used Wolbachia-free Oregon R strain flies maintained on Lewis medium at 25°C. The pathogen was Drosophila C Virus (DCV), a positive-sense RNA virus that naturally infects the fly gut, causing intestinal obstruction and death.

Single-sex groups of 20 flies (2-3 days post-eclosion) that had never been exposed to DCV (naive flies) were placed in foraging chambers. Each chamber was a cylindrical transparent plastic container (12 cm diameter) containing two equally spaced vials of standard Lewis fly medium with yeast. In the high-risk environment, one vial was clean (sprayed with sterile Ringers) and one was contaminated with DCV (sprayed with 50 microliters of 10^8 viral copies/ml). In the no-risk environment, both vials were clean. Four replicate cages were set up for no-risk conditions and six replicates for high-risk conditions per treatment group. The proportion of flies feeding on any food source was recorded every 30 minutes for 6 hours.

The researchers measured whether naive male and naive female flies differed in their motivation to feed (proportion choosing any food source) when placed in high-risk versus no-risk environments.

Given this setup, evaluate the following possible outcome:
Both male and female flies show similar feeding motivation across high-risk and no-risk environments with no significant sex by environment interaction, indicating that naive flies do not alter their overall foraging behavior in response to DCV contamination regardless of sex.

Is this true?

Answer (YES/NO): YES